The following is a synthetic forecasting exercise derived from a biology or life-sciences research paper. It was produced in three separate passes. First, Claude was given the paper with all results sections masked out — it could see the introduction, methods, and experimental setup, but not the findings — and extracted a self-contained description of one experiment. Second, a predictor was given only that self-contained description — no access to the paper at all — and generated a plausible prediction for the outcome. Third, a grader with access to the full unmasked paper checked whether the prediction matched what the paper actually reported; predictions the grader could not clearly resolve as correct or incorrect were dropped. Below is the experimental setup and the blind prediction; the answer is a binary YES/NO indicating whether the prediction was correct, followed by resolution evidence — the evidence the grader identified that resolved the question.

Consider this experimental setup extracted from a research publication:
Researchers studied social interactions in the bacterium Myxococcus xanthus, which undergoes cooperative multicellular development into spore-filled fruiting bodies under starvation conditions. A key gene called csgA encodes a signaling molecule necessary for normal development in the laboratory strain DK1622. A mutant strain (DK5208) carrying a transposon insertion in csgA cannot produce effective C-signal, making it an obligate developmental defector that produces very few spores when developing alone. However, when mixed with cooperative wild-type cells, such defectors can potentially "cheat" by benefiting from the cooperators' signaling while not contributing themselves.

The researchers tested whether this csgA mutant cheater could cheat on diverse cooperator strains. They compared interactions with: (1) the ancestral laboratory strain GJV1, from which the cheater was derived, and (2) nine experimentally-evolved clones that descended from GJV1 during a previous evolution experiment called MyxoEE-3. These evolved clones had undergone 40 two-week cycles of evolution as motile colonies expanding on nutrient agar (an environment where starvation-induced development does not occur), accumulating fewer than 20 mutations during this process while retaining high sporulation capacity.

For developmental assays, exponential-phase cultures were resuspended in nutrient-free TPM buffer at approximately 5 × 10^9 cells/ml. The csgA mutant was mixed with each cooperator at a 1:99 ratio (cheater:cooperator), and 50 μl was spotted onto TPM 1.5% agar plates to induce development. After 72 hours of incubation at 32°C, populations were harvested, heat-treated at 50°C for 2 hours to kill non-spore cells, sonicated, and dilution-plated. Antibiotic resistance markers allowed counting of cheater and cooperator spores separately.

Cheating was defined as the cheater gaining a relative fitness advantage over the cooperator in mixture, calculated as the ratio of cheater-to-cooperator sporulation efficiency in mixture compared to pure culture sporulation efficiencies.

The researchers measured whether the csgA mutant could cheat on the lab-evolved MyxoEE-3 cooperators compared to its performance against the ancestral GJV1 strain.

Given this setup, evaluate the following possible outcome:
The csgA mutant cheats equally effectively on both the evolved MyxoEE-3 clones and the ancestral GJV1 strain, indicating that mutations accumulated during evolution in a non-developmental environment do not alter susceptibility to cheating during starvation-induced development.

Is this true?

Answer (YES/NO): NO